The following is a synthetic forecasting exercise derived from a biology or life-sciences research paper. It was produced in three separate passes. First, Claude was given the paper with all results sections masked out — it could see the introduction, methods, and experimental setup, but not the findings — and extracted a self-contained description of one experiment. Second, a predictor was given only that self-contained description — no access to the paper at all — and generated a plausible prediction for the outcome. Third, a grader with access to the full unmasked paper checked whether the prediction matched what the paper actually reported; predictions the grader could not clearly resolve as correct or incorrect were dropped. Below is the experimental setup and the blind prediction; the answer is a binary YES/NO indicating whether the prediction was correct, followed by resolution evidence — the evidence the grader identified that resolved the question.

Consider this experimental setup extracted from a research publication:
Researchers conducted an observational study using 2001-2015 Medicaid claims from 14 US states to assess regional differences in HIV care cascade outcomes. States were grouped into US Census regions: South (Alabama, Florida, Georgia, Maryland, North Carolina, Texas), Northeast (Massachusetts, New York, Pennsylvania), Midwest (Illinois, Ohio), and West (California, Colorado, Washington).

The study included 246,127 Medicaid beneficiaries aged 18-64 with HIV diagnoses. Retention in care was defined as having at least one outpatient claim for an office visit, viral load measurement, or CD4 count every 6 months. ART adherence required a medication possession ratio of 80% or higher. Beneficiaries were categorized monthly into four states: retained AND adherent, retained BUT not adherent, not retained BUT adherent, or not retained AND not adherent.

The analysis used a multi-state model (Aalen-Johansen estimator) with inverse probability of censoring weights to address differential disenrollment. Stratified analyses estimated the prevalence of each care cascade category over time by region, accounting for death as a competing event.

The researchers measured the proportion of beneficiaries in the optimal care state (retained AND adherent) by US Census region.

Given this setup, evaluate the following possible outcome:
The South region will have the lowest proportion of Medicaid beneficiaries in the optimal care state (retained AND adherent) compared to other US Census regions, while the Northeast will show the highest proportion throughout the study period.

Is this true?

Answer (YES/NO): NO